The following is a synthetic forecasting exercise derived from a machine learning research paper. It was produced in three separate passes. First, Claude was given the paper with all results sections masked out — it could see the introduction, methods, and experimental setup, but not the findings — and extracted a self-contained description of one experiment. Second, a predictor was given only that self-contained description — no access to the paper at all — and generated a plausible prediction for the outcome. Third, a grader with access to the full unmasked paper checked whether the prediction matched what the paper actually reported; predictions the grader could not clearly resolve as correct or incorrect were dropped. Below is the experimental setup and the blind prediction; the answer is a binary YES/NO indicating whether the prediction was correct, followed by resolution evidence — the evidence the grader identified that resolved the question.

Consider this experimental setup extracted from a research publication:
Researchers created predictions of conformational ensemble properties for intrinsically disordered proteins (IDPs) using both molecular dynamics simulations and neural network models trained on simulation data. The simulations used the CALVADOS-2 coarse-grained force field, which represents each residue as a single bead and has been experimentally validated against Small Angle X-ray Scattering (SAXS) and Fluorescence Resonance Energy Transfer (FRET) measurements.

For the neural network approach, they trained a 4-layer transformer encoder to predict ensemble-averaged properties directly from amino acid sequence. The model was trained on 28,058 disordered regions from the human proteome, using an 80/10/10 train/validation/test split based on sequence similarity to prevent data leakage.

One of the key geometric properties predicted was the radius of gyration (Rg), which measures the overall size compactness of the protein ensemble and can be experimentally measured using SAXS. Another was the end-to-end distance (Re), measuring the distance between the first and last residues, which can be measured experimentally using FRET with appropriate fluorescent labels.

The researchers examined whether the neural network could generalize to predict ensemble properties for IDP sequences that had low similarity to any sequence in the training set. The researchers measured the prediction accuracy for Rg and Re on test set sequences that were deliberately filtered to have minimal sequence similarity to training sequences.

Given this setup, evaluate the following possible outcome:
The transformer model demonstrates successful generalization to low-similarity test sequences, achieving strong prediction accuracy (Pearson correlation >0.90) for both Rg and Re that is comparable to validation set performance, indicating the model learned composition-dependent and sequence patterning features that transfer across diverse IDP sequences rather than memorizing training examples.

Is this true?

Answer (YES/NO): YES